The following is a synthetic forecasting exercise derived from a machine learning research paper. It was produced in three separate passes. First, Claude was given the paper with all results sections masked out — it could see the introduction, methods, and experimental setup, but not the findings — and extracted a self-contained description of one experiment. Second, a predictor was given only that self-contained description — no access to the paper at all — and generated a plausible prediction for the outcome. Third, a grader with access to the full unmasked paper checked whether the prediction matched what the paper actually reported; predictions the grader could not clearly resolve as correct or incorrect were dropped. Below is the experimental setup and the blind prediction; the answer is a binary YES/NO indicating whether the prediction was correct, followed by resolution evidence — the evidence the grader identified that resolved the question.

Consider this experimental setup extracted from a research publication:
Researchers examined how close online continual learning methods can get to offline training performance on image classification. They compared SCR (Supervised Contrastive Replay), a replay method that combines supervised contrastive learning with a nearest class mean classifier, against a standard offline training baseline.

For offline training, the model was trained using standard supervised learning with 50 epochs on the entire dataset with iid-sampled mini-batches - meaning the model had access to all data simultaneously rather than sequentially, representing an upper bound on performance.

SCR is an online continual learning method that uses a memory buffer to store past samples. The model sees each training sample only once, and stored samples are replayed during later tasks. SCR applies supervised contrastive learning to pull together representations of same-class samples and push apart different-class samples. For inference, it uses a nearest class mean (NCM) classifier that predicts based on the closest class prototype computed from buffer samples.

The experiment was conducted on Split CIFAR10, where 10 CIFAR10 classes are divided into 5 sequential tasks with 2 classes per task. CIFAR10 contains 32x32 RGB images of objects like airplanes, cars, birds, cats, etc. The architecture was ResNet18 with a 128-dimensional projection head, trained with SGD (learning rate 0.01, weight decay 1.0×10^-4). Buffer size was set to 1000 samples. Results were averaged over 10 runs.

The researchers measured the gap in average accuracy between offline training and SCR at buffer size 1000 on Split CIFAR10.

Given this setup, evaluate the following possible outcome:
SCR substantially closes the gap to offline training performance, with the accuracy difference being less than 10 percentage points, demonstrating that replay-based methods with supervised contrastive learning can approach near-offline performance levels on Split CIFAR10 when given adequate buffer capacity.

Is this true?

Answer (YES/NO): NO